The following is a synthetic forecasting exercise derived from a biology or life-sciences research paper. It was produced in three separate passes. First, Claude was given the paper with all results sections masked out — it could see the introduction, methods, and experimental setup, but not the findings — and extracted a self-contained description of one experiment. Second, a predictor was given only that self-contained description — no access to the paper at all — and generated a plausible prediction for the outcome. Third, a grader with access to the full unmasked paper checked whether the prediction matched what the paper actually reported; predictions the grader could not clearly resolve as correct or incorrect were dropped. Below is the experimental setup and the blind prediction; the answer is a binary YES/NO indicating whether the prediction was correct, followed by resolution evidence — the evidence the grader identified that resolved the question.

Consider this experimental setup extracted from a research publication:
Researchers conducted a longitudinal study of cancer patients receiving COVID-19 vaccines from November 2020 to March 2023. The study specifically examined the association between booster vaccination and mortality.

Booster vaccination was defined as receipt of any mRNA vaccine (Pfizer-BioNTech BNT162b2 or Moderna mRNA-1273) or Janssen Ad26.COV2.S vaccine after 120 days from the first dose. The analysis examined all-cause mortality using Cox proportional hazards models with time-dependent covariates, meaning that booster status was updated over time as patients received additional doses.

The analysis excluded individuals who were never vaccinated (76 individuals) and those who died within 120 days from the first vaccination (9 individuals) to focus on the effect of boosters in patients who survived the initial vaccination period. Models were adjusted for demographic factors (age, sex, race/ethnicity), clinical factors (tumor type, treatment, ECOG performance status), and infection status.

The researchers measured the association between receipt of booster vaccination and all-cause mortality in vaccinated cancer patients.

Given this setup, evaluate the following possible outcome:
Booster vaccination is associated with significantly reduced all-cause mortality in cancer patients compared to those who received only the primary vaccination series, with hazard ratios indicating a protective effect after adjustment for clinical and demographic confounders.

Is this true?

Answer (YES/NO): YES